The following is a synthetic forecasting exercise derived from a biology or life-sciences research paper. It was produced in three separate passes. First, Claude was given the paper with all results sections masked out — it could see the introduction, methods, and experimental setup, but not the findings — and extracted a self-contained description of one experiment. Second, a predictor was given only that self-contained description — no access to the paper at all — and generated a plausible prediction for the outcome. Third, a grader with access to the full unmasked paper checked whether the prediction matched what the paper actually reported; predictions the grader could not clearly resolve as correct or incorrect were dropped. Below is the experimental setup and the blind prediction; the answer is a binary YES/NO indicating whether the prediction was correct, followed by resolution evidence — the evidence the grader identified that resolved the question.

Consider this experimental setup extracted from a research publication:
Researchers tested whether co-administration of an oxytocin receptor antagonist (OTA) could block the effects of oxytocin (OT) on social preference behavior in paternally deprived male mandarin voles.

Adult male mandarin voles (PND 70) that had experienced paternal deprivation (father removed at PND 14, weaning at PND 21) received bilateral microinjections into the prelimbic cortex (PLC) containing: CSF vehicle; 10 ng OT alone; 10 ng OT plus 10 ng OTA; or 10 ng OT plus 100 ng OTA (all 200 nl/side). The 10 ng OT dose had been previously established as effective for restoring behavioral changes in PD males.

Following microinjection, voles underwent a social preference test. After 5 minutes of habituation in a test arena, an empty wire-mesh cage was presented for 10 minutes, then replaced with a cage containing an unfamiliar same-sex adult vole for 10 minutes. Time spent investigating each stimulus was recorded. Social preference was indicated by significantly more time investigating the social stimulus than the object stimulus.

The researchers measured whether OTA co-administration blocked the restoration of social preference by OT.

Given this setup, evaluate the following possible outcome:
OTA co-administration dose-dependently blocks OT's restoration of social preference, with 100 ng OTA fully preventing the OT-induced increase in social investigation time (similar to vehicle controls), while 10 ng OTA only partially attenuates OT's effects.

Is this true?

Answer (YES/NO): NO